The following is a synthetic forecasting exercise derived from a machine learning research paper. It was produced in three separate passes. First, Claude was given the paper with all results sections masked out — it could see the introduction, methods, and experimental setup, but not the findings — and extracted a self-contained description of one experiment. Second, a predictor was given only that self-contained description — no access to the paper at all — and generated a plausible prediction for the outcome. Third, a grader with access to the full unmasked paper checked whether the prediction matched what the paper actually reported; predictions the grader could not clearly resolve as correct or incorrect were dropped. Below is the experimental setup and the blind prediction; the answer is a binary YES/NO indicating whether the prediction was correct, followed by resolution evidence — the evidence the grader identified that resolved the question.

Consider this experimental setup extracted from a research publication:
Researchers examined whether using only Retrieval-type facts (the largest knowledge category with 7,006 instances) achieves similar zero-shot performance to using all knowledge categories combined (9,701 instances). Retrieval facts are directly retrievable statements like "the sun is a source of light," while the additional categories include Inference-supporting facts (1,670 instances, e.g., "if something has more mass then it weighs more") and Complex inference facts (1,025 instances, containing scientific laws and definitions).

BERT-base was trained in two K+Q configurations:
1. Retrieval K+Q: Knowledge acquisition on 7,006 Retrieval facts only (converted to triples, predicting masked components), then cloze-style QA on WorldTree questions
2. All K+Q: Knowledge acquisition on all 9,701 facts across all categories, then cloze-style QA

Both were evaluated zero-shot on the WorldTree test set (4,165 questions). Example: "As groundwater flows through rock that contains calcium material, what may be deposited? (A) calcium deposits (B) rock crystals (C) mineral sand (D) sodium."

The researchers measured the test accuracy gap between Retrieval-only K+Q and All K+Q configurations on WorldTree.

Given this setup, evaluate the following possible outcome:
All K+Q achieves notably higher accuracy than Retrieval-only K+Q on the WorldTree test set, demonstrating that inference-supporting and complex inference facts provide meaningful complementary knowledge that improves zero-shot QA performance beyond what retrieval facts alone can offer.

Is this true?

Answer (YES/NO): YES